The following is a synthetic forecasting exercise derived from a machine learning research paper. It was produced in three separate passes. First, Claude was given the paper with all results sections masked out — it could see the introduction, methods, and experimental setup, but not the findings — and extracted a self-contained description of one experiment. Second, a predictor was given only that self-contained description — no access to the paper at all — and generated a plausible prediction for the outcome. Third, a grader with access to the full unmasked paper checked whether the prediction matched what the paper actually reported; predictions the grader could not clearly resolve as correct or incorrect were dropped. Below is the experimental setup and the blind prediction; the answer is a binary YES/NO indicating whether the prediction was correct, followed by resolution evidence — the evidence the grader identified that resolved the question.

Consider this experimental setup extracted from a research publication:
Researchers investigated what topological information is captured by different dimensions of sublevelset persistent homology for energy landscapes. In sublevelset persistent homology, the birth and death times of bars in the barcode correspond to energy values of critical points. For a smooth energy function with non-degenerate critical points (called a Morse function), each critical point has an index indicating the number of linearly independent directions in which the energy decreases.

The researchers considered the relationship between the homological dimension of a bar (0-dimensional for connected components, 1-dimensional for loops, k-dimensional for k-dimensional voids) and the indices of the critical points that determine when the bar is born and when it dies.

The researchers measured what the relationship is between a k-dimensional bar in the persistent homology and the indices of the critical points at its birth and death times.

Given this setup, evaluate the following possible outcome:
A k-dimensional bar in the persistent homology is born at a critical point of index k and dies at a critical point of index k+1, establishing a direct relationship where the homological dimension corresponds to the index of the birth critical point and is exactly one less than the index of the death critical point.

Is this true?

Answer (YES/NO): YES